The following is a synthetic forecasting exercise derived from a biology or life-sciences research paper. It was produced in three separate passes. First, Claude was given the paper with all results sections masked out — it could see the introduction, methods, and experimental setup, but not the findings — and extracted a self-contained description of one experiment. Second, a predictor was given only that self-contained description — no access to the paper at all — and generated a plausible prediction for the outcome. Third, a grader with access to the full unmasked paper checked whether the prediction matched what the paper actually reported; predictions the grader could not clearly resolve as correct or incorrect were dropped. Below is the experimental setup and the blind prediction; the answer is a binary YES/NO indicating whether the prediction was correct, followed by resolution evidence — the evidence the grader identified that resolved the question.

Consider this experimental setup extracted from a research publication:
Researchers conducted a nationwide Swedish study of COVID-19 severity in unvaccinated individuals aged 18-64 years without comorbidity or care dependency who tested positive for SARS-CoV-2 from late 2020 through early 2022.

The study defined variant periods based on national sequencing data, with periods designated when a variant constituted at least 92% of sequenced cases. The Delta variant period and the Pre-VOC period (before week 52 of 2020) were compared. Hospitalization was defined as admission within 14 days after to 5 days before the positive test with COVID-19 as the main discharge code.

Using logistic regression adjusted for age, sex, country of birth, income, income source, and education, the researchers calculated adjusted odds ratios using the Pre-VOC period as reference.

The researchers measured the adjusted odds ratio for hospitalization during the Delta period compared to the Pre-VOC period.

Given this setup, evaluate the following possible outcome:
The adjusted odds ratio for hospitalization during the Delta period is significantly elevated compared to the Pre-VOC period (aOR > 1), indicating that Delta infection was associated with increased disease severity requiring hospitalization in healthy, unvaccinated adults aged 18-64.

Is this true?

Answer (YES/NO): YES